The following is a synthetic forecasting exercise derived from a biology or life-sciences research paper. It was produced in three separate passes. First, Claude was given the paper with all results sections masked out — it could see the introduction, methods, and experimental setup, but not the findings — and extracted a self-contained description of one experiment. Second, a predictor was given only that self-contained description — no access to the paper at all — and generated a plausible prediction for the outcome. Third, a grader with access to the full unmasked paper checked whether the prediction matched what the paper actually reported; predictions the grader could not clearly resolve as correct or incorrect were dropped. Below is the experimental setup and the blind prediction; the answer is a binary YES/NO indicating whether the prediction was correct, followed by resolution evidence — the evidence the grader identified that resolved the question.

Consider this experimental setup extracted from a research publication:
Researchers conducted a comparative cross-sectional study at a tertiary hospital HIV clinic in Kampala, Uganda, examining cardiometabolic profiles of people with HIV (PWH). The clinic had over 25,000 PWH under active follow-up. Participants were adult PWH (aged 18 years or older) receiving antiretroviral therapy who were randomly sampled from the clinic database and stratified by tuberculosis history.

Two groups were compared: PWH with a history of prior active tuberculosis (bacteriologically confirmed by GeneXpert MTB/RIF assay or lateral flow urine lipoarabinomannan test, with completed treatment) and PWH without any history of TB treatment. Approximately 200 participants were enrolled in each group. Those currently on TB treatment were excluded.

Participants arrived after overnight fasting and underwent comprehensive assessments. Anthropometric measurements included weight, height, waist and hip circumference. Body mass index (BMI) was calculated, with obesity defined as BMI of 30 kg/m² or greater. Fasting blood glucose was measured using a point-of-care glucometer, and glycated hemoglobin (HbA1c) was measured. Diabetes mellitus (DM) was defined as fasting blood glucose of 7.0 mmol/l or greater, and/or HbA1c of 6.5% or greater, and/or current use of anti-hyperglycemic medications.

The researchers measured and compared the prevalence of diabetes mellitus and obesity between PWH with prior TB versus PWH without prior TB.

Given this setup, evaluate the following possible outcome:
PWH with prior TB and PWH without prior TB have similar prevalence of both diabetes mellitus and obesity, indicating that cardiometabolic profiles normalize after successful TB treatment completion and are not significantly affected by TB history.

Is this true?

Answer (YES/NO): NO